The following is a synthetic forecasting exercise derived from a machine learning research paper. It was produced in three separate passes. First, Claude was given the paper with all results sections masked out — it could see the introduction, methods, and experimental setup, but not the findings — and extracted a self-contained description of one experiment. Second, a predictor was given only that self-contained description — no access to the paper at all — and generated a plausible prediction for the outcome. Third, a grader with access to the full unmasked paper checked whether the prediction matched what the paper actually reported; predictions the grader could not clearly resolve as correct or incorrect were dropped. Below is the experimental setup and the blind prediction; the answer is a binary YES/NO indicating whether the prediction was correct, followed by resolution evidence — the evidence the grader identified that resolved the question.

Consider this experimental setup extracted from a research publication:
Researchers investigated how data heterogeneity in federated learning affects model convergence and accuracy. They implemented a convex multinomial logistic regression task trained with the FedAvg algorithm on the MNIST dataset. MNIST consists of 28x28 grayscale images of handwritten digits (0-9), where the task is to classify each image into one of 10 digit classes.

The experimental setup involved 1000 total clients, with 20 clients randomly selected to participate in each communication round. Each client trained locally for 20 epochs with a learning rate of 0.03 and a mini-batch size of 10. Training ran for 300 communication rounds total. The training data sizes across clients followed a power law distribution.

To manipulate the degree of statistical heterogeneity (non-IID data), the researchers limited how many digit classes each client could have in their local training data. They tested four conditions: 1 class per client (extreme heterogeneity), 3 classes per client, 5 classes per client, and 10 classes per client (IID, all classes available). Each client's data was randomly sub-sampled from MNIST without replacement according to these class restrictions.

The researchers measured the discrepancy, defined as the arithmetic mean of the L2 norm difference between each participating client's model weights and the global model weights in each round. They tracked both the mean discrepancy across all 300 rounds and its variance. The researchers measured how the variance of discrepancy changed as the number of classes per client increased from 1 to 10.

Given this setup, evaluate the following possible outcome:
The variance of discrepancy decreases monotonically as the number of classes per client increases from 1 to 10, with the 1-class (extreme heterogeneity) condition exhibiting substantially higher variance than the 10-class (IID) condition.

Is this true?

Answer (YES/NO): YES